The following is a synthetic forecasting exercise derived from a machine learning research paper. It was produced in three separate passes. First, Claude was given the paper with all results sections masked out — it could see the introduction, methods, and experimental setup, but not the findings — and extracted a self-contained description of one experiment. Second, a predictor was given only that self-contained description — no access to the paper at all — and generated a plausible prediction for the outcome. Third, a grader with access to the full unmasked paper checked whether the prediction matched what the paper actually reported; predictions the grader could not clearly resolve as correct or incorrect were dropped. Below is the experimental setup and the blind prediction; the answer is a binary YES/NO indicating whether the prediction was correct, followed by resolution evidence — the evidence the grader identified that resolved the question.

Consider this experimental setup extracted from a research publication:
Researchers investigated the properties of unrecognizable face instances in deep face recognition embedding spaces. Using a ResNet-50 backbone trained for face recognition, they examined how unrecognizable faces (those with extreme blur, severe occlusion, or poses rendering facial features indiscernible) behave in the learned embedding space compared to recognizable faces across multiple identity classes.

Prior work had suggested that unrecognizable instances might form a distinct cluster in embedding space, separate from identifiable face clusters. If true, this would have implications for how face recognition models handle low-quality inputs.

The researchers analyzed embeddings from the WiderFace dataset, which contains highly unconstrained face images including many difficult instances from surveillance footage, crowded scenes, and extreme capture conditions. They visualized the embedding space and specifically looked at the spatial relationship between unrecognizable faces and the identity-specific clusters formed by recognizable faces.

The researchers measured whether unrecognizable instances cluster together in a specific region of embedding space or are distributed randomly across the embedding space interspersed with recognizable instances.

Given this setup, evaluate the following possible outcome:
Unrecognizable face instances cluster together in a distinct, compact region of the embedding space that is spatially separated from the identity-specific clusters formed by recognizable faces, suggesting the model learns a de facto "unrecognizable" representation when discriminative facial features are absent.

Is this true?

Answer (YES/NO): YES